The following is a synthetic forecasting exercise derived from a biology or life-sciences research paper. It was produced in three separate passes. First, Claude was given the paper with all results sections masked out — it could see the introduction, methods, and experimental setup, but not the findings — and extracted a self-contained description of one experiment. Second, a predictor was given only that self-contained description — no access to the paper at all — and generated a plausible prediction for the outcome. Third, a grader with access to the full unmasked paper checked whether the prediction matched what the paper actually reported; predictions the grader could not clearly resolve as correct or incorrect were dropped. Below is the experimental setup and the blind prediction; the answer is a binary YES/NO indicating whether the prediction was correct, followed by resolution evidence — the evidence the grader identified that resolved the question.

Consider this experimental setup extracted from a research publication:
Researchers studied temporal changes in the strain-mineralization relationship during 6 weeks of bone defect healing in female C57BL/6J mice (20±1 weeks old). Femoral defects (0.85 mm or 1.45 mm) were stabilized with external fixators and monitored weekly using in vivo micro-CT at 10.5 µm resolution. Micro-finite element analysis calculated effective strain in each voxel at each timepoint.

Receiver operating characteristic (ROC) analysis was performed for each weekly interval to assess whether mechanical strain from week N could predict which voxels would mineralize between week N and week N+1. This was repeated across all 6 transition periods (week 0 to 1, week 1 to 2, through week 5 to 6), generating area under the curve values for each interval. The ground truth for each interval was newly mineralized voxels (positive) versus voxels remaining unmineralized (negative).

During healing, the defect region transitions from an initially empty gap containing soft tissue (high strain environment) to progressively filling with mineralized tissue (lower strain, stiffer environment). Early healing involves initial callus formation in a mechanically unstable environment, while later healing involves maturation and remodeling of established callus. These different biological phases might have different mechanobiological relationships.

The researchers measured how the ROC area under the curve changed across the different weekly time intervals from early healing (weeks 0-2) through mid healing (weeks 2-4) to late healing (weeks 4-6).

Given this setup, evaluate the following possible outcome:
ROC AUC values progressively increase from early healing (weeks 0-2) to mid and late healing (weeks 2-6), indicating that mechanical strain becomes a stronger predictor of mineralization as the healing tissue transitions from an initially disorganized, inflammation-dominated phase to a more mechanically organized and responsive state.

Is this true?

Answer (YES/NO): NO